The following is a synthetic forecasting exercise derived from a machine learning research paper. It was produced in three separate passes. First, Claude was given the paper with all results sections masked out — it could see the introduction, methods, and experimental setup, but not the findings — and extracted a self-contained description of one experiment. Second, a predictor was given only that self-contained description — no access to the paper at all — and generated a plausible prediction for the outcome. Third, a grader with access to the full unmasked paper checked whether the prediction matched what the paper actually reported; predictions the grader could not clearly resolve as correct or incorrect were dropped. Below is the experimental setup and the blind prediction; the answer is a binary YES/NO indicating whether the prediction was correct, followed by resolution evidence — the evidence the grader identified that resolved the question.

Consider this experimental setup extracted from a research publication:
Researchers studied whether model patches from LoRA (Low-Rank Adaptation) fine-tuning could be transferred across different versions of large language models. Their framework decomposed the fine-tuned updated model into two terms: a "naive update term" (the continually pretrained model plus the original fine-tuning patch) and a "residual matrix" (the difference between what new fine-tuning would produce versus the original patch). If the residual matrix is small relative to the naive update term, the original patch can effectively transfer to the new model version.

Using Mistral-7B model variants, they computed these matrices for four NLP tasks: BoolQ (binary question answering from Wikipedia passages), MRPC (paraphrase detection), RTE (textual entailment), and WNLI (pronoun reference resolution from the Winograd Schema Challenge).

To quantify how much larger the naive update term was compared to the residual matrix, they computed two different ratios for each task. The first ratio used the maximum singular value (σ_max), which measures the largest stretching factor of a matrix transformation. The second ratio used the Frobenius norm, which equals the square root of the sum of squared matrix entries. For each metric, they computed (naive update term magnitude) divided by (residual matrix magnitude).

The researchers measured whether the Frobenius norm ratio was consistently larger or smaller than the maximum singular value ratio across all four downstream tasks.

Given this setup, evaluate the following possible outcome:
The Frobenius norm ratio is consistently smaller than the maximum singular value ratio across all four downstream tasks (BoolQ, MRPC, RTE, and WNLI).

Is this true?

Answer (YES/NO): NO